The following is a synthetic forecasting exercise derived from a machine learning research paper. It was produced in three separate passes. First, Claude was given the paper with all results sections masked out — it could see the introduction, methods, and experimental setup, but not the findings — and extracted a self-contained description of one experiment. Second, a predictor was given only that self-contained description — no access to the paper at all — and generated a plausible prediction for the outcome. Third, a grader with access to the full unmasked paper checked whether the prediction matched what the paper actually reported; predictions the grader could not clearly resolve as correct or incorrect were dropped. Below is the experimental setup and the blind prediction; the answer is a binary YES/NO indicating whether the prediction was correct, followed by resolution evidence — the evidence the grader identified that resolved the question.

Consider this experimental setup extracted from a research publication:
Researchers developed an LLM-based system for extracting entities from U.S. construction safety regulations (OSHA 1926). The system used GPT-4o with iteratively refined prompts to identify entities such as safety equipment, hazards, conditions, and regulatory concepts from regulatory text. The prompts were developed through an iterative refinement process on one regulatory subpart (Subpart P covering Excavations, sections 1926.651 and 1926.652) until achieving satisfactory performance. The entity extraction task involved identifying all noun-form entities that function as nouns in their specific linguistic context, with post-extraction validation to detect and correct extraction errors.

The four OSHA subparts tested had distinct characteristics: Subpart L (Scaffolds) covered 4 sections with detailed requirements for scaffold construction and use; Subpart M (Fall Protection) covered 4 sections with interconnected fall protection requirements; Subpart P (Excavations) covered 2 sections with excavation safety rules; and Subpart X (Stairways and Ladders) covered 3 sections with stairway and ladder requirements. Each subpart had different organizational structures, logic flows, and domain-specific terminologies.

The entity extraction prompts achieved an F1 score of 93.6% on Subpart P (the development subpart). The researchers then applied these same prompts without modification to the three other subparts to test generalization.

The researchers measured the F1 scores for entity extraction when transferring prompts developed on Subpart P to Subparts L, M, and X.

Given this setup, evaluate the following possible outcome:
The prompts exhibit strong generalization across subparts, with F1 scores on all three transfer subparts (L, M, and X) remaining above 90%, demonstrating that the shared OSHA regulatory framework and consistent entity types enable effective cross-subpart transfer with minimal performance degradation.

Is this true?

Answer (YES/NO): NO